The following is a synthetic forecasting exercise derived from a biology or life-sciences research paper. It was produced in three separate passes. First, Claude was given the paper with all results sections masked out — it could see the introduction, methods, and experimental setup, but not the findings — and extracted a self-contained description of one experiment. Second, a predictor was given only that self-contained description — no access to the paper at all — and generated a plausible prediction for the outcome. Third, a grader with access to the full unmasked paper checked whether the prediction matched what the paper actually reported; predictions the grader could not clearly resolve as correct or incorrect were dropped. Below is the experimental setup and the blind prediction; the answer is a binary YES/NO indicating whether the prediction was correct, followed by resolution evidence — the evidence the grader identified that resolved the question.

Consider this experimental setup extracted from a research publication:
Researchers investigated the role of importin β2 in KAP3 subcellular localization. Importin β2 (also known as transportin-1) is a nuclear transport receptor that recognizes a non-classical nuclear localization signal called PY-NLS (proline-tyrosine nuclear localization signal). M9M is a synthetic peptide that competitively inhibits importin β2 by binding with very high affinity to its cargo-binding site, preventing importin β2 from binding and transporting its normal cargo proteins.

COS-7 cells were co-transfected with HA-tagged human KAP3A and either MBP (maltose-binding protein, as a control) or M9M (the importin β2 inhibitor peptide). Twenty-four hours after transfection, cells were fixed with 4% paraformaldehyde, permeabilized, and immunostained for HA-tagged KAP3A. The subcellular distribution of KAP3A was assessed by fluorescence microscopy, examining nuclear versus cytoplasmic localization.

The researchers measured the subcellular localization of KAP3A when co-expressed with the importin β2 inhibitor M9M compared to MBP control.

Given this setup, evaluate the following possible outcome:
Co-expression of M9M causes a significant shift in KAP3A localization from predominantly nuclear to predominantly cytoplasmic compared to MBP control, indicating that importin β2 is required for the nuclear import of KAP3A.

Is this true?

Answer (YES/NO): NO